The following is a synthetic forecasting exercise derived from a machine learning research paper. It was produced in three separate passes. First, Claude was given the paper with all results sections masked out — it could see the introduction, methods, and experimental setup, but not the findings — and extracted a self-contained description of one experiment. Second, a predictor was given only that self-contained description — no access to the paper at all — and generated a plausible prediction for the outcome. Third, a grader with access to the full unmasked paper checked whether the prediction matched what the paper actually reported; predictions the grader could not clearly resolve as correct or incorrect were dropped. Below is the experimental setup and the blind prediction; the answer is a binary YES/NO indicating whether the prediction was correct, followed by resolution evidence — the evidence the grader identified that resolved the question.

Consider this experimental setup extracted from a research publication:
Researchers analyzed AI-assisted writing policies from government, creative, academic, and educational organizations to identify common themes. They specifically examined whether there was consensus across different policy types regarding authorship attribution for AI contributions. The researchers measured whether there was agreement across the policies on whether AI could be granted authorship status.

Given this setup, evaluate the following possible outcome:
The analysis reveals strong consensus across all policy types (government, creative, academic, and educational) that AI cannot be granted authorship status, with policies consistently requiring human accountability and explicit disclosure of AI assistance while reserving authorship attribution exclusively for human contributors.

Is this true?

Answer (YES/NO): YES